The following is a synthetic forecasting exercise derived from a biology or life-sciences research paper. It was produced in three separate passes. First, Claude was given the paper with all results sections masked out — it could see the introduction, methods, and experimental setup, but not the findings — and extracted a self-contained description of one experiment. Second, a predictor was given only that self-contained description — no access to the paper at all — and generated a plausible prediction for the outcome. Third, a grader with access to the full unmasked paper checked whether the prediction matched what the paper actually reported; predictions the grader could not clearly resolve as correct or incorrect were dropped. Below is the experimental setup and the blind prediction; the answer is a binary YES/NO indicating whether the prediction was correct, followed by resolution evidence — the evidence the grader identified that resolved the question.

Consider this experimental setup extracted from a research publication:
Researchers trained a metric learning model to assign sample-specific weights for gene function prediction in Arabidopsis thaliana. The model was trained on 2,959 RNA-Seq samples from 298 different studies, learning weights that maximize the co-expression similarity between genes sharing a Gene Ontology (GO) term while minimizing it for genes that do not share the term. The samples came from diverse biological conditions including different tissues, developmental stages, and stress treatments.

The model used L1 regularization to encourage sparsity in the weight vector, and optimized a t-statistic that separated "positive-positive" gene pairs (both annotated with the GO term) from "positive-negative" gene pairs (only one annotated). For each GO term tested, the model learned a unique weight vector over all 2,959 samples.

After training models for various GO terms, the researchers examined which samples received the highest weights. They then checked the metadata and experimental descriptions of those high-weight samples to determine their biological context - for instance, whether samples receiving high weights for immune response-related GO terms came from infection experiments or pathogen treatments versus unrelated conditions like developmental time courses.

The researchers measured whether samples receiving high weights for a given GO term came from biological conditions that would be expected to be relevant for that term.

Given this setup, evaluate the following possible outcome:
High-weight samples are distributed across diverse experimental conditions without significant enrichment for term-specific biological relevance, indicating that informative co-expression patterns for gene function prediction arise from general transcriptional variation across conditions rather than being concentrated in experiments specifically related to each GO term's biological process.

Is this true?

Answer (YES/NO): NO